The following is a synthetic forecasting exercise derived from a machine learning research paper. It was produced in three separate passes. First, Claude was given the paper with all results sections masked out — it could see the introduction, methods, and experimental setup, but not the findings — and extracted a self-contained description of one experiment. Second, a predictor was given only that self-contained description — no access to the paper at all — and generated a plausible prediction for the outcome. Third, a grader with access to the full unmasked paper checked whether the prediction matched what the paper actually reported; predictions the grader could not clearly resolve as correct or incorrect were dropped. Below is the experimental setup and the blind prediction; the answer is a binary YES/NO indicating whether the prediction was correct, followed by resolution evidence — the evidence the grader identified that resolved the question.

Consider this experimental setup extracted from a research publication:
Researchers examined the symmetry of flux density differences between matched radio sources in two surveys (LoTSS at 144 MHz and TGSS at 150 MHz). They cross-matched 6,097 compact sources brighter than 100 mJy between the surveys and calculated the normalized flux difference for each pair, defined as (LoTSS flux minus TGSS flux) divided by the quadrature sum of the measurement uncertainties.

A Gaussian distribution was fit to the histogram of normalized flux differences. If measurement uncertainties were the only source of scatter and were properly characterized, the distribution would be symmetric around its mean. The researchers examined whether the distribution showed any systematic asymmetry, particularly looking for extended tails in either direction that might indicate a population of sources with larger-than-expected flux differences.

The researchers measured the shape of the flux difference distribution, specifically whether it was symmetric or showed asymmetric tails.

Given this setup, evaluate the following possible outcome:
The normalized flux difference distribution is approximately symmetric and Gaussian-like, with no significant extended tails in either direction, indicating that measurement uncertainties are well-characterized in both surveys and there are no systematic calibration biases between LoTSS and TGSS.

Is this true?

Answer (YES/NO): NO